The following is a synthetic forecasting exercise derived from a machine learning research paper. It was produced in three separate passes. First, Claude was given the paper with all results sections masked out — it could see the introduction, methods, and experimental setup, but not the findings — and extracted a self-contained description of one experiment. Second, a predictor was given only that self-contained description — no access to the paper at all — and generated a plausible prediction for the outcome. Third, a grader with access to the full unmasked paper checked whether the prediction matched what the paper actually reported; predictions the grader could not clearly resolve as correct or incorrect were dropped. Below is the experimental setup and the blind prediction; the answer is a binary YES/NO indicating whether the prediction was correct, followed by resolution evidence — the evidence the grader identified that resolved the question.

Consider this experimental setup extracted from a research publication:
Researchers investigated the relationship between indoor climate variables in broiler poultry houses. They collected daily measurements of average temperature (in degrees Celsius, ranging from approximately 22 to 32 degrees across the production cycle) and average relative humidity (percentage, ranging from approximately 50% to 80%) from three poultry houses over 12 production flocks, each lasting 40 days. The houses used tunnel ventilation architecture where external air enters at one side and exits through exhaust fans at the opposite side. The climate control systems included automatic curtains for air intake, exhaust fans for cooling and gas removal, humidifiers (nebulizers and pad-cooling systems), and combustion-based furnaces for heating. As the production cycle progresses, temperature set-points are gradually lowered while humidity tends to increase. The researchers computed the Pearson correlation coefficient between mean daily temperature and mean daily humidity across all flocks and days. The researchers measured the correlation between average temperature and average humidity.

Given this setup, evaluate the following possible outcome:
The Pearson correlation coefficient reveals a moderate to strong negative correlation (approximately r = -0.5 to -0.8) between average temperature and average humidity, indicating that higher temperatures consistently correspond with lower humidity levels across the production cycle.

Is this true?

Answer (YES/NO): NO